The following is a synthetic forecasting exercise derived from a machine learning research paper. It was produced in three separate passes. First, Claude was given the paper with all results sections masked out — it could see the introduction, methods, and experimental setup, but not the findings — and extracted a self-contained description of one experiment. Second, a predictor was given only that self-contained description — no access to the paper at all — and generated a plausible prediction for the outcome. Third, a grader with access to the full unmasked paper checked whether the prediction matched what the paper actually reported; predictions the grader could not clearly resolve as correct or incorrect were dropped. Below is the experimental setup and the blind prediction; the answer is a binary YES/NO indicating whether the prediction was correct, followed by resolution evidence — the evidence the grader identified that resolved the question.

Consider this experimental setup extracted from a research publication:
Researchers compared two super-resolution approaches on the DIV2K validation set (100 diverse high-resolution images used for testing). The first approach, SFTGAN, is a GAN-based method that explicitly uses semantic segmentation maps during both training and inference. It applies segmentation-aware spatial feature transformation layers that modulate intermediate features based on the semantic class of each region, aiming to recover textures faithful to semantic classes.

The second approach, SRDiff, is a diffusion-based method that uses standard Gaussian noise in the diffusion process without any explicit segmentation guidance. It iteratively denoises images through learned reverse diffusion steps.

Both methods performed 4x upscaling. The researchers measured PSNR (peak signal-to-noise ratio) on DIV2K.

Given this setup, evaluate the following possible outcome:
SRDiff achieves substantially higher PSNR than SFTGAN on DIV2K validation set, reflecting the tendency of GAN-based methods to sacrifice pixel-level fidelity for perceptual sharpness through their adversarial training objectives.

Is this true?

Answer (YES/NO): YES